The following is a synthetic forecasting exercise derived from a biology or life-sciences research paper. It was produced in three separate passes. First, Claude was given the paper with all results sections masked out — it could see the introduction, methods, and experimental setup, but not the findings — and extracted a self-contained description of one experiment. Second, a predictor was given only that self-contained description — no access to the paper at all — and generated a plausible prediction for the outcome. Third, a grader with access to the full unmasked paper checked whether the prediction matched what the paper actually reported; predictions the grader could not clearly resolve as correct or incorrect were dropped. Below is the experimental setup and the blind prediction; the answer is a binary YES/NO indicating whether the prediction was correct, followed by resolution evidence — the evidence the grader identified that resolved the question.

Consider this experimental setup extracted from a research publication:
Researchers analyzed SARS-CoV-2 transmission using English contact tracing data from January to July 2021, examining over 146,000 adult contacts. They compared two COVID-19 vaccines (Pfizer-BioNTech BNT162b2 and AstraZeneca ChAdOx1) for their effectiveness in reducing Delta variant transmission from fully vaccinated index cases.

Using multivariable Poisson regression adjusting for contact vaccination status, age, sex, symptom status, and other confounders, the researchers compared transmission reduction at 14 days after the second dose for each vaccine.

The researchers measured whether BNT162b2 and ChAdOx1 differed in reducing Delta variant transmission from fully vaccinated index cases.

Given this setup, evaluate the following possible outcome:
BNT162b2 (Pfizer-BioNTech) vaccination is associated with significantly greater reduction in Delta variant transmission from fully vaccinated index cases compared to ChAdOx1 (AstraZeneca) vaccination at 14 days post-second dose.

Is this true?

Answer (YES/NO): YES